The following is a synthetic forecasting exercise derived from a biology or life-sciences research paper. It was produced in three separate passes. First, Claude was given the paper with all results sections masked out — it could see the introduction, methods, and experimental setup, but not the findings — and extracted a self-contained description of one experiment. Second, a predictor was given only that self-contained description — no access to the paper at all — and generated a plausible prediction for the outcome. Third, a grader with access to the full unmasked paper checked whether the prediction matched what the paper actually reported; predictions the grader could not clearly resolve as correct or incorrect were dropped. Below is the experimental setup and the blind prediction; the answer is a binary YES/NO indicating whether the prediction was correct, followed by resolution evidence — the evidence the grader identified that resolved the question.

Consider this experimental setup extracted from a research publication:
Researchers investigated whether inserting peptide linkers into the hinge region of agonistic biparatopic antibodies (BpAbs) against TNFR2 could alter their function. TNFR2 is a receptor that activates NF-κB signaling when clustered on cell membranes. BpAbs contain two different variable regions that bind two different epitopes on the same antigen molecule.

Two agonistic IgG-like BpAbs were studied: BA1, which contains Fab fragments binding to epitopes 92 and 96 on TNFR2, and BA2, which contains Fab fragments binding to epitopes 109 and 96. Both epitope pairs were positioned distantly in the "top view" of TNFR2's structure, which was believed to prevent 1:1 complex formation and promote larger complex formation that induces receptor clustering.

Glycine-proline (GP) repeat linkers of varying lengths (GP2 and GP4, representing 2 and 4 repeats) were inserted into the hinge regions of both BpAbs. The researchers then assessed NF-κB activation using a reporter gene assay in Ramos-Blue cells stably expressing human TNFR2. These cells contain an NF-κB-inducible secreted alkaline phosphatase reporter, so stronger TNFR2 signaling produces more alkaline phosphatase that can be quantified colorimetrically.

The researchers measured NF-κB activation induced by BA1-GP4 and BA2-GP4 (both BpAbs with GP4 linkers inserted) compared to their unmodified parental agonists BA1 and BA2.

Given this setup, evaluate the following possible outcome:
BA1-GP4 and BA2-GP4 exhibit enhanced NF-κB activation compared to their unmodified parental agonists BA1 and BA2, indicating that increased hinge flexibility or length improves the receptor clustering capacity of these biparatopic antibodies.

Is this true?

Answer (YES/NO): NO